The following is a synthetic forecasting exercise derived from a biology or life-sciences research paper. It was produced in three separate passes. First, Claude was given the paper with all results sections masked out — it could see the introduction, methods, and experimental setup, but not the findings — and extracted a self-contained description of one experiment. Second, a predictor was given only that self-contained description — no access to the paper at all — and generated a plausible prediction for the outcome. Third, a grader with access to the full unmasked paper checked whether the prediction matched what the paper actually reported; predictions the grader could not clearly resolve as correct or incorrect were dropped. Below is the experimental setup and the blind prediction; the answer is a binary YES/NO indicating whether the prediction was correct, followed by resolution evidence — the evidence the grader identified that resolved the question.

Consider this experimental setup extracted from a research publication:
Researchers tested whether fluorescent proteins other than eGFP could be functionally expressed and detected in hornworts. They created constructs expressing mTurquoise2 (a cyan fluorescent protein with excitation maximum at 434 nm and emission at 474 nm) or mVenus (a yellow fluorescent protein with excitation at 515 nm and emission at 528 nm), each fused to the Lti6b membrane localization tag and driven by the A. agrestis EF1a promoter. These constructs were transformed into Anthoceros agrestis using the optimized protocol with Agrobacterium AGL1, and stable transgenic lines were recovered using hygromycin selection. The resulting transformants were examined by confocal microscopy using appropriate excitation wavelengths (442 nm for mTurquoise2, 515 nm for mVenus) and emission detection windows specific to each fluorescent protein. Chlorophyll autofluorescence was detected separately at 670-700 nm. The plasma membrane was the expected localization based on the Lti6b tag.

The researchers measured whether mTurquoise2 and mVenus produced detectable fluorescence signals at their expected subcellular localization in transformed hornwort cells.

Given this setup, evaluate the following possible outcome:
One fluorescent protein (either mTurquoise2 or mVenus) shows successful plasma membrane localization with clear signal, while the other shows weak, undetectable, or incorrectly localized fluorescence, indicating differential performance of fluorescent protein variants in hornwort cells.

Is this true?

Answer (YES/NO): NO